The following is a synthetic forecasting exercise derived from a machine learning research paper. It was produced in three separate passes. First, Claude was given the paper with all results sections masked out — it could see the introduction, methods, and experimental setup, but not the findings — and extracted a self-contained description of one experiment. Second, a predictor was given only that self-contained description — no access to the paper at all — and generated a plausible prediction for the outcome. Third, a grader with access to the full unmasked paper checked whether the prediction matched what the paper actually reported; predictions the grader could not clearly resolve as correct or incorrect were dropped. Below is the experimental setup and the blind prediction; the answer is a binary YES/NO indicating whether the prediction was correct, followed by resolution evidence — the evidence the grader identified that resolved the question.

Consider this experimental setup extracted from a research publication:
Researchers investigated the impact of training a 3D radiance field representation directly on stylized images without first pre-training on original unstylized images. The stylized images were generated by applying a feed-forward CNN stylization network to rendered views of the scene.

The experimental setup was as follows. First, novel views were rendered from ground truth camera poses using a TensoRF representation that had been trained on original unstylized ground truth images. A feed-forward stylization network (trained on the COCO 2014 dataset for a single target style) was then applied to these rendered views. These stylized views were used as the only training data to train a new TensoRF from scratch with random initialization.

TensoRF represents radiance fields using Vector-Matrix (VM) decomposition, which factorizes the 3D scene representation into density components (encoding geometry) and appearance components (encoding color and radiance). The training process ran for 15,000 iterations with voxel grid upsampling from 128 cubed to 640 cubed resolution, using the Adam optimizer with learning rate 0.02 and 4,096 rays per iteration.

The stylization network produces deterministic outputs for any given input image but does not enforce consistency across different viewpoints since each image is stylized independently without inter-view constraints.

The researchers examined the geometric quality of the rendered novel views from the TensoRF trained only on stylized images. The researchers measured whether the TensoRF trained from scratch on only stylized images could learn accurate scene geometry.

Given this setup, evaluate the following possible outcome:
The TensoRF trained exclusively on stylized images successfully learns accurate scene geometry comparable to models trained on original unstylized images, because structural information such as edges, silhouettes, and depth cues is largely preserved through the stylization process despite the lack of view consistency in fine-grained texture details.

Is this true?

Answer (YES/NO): NO